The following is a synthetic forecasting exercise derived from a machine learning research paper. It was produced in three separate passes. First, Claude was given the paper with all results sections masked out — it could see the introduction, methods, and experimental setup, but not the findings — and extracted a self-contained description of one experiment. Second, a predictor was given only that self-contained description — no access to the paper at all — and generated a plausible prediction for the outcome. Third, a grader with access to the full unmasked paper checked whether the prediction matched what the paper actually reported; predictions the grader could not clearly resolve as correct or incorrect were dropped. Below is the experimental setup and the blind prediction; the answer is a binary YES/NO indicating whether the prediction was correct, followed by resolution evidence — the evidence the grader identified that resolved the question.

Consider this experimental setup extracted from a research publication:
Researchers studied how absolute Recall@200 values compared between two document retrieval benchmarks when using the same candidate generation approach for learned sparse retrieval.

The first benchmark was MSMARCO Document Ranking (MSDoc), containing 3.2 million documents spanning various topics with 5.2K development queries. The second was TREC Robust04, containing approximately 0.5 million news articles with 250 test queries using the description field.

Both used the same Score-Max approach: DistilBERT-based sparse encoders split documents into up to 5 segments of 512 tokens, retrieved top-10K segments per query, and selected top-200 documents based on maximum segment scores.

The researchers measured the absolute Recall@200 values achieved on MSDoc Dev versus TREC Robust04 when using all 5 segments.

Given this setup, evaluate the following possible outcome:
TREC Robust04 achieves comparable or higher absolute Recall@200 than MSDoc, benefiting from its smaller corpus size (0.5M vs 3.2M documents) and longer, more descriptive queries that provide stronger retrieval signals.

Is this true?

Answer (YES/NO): NO